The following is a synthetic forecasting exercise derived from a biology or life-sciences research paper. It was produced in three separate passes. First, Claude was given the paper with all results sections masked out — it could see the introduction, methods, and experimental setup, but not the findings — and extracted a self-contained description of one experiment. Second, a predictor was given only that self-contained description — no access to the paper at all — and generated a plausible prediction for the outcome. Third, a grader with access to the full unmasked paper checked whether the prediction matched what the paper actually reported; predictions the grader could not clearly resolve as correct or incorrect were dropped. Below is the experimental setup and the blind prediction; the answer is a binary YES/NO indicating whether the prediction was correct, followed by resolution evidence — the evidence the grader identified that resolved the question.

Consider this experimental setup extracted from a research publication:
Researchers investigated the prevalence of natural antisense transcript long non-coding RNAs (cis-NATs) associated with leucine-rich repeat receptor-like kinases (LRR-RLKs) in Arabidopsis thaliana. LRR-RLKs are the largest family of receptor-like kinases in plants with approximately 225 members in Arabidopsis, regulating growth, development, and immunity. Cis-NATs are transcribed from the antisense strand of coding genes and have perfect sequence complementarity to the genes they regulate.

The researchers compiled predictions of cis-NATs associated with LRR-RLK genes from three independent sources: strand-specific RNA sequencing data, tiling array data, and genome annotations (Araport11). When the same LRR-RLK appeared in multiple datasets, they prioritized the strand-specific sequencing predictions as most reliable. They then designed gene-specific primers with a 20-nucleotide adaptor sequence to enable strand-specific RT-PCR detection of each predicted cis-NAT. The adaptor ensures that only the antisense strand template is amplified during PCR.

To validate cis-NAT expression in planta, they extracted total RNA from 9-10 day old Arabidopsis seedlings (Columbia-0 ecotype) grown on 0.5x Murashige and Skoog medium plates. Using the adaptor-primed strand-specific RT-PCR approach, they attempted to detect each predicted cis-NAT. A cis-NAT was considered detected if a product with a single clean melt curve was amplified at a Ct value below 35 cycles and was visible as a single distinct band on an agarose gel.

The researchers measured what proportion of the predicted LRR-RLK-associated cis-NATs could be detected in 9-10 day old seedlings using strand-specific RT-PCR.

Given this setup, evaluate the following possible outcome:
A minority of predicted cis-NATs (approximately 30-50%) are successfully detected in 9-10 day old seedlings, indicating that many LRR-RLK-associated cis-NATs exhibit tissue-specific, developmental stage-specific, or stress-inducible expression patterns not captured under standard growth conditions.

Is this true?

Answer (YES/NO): NO